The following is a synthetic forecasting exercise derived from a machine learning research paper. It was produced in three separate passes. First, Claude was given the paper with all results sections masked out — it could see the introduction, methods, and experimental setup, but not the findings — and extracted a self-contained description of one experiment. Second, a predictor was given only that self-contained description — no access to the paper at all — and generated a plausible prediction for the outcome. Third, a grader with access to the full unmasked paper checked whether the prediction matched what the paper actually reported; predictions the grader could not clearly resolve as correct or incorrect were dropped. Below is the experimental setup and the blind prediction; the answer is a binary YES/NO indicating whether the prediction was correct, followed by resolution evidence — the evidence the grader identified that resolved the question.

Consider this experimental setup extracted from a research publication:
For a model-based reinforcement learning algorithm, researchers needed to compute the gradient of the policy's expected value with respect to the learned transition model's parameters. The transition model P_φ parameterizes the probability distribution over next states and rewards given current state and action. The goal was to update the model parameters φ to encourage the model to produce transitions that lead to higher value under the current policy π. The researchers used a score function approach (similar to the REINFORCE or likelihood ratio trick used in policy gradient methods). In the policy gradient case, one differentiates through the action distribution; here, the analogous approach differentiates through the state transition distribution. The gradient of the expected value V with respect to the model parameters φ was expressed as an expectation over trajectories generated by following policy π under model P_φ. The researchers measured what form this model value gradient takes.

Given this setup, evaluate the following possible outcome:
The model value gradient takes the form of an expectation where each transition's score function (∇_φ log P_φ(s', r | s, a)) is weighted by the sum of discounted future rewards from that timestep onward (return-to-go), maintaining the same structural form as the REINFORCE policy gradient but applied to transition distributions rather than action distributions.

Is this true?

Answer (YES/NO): NO